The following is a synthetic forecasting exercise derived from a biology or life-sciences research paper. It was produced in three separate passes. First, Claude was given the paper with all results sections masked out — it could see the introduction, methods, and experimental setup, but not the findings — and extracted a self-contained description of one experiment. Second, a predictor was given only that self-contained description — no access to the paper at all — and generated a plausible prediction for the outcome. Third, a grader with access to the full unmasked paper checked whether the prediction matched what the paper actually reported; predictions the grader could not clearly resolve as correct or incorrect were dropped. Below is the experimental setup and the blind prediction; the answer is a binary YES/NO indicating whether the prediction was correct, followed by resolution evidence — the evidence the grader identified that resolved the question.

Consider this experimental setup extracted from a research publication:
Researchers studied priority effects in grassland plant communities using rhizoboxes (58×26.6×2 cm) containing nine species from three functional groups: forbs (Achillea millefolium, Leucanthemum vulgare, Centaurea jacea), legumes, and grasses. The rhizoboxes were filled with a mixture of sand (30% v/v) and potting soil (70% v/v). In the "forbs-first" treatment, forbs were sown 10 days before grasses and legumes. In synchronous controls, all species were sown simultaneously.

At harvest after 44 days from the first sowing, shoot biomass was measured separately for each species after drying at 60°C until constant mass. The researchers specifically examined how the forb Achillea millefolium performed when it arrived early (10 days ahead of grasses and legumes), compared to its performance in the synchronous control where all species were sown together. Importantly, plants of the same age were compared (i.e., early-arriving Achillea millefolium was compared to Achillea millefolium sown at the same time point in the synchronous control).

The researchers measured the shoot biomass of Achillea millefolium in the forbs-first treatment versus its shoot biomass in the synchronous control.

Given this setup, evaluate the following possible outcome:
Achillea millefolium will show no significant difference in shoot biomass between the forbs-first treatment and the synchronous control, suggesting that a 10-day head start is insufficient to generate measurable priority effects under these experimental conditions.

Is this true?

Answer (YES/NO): NO